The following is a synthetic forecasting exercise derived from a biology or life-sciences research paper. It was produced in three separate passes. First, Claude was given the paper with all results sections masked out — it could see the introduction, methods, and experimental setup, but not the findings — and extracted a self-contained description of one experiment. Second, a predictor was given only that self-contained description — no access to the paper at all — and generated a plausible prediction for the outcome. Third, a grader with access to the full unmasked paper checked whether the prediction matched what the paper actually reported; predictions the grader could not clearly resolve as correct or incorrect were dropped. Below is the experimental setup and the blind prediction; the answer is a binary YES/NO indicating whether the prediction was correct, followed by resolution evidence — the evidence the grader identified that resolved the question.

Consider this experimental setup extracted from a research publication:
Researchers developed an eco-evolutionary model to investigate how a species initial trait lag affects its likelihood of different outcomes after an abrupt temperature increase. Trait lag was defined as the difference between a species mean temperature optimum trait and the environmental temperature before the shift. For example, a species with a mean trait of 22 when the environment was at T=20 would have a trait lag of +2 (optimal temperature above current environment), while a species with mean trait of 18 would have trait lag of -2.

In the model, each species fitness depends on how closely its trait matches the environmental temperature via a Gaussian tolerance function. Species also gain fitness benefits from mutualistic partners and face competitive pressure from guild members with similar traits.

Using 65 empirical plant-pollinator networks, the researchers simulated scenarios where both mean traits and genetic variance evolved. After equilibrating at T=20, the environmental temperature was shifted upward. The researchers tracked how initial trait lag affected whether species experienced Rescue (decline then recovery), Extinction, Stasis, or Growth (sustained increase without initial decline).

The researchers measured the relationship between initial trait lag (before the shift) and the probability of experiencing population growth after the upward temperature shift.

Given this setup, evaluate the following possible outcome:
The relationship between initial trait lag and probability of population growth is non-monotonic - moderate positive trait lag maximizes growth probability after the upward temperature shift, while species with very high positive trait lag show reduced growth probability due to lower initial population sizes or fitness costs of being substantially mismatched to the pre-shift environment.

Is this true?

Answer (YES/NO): NO